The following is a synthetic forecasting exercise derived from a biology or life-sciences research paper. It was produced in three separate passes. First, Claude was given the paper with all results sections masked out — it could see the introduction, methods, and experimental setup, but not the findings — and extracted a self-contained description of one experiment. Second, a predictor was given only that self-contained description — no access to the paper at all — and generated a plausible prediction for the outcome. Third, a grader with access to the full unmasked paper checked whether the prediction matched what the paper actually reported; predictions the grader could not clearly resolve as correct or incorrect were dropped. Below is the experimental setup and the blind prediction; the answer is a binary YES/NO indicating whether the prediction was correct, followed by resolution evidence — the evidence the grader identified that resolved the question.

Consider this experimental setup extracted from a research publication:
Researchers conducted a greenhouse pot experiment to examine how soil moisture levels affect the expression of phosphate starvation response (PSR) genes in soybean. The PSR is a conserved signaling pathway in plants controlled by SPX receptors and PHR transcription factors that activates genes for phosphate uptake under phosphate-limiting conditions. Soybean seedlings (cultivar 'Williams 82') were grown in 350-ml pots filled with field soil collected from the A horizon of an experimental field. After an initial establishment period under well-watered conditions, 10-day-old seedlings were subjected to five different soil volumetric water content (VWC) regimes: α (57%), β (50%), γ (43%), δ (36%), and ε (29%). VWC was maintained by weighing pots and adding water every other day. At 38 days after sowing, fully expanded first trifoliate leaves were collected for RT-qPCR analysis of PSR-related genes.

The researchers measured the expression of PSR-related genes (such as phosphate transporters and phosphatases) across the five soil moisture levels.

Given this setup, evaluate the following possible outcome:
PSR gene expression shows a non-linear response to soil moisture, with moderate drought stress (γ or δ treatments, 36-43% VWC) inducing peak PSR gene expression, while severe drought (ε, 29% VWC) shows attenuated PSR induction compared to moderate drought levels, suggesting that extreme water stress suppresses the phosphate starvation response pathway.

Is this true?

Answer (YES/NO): YES